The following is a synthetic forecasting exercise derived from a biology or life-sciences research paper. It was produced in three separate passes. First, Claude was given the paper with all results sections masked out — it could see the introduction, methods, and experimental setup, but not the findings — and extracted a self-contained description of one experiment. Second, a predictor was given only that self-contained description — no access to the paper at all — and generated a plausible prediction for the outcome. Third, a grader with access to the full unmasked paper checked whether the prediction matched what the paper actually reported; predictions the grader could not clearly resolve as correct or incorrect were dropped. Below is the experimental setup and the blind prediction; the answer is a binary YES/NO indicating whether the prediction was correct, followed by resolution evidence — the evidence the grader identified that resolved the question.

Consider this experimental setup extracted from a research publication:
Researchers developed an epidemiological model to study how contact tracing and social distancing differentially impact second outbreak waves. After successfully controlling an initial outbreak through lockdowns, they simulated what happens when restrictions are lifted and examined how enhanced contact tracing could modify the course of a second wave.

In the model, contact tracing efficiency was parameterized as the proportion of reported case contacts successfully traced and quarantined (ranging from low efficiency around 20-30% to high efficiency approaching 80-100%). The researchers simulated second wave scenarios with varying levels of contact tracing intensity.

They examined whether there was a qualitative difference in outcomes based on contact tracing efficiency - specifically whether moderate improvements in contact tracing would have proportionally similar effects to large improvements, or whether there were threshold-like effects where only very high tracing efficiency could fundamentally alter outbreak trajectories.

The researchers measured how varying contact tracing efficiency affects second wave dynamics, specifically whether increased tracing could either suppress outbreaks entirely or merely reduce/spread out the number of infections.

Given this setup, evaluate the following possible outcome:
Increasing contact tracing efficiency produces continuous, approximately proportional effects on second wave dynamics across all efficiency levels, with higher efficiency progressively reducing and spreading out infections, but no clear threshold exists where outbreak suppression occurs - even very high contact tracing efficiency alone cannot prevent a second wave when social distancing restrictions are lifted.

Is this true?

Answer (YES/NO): NO